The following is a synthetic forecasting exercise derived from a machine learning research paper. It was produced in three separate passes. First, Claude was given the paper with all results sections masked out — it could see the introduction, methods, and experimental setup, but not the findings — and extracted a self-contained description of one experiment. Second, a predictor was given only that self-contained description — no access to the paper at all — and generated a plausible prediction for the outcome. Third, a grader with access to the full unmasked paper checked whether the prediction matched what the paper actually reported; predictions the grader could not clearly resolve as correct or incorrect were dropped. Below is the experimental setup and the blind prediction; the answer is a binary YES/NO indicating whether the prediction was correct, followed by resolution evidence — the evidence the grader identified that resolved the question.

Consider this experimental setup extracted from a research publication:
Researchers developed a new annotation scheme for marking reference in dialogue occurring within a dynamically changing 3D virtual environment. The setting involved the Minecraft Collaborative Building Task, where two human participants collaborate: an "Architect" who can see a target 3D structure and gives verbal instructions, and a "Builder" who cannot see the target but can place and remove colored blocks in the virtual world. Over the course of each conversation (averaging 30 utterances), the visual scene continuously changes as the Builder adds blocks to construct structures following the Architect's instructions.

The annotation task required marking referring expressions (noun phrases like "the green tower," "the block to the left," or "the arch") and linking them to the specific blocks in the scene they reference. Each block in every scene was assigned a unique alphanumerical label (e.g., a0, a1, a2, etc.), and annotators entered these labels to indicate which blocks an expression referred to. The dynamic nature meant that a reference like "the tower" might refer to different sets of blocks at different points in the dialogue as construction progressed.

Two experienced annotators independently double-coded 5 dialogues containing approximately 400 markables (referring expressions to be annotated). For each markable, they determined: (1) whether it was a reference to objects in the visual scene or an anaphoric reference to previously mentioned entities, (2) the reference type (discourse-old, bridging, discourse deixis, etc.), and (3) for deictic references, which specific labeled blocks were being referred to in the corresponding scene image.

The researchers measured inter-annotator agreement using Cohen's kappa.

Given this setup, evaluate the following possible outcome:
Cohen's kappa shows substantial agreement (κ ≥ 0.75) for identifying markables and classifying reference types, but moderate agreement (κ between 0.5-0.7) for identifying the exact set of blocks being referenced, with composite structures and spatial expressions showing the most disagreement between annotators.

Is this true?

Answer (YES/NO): NO